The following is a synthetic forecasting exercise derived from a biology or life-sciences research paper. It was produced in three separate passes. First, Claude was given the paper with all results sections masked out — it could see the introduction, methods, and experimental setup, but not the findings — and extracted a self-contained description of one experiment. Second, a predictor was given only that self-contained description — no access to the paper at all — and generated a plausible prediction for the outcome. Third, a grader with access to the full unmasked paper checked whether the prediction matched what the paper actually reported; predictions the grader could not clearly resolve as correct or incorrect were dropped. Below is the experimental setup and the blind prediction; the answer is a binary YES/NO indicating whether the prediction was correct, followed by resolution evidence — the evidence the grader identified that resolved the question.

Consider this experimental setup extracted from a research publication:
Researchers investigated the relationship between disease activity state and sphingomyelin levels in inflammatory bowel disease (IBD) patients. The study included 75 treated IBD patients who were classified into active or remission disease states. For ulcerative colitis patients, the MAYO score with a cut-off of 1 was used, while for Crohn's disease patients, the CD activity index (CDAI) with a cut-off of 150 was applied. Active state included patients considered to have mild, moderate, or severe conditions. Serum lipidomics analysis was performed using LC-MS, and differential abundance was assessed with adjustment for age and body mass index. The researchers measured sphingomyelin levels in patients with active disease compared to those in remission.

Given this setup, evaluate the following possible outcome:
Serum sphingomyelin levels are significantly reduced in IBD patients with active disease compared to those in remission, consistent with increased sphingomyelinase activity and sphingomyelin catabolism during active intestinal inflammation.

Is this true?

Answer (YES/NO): YES